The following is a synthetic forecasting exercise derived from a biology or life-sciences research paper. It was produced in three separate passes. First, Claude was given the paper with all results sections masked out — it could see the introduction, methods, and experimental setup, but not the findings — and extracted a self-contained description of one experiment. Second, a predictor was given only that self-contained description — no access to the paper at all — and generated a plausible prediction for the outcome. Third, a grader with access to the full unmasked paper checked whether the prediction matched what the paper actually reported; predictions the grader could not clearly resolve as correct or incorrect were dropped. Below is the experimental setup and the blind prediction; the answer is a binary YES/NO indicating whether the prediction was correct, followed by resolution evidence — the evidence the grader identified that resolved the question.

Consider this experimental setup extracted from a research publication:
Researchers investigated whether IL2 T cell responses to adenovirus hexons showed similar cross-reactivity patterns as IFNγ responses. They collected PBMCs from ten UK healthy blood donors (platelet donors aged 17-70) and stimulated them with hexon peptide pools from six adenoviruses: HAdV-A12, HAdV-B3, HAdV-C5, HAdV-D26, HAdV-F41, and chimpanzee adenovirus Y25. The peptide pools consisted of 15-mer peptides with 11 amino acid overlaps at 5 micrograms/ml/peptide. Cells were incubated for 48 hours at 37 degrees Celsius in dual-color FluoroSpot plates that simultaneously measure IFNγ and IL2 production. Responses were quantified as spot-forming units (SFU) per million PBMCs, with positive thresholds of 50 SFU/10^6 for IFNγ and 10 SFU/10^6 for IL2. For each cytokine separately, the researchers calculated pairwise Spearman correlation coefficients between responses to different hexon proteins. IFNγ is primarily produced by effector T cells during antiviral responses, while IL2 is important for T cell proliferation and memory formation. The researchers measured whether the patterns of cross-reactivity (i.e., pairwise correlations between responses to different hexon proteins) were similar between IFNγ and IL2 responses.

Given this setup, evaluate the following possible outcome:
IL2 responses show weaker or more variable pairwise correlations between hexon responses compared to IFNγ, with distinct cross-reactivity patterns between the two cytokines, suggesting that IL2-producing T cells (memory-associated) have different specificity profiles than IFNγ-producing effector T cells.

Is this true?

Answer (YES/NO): YES